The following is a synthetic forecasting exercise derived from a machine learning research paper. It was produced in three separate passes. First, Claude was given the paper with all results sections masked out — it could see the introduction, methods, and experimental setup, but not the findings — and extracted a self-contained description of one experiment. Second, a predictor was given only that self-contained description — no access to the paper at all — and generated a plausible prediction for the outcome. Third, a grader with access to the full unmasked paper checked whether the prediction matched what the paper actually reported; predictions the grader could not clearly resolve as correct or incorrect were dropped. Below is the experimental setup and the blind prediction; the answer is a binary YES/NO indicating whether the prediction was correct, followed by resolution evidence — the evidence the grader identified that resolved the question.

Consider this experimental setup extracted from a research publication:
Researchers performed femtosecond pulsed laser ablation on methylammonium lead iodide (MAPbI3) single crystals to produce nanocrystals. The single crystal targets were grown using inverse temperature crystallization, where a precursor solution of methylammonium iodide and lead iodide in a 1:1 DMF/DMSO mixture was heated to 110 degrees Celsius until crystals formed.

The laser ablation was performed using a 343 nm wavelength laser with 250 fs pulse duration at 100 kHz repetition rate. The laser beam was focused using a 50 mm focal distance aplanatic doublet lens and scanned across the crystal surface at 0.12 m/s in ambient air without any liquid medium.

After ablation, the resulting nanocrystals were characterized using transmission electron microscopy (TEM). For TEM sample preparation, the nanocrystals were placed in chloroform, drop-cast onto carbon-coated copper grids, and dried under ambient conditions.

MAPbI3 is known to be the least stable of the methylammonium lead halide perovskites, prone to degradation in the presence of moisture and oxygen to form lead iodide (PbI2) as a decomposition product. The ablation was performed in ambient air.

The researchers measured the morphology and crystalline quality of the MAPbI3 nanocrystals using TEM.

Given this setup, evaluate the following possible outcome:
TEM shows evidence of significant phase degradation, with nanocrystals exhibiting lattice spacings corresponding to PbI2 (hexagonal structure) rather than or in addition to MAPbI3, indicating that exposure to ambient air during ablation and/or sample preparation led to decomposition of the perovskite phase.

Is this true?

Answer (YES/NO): NO